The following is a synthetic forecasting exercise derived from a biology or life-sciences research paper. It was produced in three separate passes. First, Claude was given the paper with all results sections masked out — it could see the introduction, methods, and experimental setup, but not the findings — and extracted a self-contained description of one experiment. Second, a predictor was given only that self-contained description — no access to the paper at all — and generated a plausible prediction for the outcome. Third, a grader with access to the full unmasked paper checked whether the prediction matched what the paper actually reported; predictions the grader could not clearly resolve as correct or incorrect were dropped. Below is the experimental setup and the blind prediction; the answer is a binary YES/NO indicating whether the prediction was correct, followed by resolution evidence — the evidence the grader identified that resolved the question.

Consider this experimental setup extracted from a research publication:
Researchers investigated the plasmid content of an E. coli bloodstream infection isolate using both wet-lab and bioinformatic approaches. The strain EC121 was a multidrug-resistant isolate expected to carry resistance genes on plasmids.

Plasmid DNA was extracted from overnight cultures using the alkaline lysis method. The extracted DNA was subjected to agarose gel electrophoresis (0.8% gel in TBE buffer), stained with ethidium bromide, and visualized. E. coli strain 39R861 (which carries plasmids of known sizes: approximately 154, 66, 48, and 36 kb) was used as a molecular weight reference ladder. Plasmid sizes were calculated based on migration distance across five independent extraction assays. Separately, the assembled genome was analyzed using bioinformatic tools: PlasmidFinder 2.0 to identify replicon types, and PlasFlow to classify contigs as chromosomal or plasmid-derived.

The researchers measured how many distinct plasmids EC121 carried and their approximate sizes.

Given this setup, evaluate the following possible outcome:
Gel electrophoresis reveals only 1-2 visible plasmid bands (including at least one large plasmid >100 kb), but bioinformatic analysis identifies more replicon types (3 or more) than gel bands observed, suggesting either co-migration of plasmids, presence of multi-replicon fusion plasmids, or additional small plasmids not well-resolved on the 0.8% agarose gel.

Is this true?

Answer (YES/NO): NO